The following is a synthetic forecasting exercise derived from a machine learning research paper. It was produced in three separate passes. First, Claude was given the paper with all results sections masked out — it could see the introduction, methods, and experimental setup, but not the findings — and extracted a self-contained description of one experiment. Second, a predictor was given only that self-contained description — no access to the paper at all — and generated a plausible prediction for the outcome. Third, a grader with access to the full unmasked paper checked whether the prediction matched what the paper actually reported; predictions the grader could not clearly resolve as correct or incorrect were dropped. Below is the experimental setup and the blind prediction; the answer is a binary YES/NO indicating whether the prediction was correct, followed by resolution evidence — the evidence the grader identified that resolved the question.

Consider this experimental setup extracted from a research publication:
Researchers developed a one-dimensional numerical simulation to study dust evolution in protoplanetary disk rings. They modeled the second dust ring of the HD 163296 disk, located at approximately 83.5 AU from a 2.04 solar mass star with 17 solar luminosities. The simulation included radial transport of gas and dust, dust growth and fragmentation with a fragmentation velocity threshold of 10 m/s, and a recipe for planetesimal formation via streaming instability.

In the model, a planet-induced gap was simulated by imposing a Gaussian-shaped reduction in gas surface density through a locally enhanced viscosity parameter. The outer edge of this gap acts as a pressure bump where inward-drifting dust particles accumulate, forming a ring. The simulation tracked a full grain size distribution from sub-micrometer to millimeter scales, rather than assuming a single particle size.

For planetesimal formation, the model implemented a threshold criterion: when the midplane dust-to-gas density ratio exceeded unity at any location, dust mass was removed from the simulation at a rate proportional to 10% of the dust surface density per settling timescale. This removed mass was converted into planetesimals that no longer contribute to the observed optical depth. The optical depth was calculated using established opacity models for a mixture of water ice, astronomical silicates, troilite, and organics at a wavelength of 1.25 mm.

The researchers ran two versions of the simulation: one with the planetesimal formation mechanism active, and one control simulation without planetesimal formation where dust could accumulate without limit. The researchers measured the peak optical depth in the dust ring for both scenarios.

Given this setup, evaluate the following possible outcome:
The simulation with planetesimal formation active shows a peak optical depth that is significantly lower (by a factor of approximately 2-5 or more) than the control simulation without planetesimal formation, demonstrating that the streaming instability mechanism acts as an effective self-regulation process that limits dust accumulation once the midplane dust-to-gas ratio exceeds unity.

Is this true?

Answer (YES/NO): YES